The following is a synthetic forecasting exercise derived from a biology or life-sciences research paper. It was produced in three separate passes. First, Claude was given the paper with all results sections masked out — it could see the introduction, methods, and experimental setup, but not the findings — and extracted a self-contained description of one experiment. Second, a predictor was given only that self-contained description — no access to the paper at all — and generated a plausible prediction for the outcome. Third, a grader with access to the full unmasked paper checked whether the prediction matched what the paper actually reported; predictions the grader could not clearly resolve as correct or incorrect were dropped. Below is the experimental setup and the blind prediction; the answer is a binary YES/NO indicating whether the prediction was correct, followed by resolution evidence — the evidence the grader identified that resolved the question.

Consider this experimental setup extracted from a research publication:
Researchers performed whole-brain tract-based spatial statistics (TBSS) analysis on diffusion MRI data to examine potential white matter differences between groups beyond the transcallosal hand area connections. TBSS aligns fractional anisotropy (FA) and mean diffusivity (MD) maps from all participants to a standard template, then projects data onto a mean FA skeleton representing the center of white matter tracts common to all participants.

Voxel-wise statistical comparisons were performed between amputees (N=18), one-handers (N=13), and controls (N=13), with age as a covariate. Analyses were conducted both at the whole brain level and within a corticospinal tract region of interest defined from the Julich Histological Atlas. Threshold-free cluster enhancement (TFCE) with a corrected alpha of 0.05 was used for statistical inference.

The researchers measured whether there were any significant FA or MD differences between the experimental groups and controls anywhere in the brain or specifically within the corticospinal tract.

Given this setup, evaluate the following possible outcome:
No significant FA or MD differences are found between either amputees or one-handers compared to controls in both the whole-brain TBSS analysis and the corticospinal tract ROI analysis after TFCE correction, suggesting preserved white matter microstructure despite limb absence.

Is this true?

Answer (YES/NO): YES